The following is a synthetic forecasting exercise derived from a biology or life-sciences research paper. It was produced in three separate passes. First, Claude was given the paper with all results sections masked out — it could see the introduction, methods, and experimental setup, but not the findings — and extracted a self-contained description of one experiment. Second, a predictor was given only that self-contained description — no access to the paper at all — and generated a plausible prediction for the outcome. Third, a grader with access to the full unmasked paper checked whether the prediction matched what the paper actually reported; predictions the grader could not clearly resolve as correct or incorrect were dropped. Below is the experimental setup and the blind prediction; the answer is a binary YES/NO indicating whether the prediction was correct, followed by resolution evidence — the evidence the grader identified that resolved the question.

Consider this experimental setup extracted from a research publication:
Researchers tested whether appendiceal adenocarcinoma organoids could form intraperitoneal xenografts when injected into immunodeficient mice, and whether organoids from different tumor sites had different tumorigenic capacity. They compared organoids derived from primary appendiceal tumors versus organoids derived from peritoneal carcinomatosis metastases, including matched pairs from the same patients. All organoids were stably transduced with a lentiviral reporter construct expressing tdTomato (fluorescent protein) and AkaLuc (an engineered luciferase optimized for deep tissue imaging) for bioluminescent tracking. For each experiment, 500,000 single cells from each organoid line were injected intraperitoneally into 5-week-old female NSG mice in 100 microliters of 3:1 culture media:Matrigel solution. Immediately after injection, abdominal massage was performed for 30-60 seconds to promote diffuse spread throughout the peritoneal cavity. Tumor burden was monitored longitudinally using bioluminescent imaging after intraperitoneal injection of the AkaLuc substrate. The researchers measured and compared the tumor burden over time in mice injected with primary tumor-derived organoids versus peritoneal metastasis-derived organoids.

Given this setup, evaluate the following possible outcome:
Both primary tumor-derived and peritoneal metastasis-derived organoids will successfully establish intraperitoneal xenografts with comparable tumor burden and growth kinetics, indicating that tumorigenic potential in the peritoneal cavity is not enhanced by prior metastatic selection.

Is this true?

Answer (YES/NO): NO